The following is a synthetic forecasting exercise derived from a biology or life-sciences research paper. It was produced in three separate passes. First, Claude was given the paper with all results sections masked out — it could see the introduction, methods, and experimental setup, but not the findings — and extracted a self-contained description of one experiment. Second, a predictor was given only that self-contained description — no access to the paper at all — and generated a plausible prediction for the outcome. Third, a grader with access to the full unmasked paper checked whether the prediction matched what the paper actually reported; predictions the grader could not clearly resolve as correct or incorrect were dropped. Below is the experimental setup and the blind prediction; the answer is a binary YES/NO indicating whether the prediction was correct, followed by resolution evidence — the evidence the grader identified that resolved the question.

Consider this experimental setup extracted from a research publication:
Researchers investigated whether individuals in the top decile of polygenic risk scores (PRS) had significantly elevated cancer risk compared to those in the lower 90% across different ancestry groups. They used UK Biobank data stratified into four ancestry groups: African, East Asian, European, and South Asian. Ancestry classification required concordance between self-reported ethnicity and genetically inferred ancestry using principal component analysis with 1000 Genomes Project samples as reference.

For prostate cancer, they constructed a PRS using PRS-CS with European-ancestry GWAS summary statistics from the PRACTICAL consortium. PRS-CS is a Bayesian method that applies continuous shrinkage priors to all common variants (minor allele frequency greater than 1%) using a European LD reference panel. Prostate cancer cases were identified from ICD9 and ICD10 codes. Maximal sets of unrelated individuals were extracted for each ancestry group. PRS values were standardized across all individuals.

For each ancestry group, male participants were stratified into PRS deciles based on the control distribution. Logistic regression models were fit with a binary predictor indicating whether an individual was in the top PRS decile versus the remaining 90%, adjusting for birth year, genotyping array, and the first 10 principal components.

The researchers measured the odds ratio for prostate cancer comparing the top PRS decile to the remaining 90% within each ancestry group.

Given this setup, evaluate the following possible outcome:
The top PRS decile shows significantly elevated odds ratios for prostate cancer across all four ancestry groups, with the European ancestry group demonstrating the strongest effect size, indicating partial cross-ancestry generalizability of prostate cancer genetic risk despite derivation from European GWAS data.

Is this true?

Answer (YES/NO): NO